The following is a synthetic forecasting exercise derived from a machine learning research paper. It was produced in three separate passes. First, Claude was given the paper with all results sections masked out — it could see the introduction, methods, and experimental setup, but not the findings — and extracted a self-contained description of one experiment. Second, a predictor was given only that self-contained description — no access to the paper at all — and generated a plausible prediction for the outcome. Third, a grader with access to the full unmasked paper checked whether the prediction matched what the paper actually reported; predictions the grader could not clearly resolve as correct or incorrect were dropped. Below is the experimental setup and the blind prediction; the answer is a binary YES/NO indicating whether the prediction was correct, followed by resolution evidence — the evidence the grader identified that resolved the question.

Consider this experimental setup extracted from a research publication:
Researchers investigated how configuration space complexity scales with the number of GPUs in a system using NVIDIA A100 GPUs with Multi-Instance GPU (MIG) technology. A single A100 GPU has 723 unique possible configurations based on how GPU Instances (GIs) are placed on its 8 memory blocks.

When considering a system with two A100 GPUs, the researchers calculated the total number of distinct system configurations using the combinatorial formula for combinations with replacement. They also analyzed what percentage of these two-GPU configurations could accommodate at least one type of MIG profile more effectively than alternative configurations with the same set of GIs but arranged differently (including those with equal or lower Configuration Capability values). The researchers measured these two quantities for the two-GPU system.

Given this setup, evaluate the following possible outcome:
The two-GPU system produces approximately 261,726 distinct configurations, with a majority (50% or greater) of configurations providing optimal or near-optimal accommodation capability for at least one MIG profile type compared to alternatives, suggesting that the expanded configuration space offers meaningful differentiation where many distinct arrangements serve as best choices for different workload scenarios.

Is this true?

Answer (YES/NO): NO